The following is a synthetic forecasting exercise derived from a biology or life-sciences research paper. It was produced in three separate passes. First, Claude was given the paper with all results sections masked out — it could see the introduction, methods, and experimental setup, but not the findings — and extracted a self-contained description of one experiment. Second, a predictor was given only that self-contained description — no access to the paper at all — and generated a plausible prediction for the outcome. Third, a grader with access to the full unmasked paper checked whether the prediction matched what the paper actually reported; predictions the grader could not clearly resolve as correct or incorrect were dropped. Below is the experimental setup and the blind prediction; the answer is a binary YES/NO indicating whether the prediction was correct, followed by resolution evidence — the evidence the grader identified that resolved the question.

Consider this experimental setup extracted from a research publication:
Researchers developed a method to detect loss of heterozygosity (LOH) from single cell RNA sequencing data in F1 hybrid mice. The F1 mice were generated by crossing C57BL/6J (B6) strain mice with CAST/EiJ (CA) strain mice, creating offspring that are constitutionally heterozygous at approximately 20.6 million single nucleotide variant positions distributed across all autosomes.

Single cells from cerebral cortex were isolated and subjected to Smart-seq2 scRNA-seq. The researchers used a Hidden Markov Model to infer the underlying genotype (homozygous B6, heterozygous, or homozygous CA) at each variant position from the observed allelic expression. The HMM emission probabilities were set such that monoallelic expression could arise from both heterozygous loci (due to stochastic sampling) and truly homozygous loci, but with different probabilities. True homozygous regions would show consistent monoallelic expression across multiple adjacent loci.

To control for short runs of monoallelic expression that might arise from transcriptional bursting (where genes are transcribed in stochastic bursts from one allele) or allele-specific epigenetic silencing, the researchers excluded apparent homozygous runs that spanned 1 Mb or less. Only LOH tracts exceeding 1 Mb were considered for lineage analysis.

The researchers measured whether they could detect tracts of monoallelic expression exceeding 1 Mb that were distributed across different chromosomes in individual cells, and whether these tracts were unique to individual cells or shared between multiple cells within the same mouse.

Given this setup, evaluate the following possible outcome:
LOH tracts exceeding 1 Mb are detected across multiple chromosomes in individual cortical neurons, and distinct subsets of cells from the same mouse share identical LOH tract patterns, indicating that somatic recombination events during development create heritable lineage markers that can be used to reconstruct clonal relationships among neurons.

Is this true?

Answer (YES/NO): YES